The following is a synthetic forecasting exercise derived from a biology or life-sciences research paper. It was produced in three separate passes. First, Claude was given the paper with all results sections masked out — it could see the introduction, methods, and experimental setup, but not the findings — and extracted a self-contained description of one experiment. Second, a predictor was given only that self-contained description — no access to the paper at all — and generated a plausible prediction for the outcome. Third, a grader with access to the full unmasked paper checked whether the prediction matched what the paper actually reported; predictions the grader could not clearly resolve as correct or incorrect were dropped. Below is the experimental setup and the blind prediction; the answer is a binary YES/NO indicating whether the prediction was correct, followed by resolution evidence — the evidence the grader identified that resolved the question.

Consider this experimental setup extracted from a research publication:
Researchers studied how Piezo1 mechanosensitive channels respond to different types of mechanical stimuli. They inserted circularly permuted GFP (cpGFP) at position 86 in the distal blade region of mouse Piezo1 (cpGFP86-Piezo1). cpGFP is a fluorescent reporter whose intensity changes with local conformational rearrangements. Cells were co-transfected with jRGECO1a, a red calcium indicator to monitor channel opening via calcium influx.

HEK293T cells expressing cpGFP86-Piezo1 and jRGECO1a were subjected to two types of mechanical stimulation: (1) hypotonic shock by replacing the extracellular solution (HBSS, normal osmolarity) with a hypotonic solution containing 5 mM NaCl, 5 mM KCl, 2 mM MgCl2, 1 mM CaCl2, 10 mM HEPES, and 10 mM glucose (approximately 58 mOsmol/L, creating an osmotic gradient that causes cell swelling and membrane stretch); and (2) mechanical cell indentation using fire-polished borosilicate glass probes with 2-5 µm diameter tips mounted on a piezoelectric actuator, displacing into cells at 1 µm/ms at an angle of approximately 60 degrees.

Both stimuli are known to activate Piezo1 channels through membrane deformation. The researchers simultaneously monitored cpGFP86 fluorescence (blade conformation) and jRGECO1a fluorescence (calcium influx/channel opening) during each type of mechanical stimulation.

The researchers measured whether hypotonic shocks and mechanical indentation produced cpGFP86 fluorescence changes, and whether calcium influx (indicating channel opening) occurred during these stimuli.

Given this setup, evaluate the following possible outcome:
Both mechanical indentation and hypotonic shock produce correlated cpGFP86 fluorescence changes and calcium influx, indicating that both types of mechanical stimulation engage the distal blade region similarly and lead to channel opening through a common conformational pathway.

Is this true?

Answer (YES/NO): NO